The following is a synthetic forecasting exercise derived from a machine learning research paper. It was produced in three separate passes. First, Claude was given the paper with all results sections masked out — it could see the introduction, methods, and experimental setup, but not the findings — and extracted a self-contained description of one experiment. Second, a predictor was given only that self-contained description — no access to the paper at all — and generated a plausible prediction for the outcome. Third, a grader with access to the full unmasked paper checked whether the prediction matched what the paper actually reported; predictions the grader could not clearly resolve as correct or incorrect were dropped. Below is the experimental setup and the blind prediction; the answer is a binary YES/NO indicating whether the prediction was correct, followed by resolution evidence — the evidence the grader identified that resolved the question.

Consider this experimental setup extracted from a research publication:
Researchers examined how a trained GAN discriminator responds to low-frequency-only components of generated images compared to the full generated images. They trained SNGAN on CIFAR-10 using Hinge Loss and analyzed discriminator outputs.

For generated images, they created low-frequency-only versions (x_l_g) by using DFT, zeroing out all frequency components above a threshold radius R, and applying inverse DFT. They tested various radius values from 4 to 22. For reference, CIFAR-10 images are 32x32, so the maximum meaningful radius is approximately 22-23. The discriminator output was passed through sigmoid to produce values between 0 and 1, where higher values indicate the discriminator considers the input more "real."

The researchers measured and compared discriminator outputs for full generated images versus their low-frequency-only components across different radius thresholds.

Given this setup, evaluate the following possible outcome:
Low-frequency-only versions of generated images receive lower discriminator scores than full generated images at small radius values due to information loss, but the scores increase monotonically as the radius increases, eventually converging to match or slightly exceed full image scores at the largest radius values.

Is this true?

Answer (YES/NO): NO